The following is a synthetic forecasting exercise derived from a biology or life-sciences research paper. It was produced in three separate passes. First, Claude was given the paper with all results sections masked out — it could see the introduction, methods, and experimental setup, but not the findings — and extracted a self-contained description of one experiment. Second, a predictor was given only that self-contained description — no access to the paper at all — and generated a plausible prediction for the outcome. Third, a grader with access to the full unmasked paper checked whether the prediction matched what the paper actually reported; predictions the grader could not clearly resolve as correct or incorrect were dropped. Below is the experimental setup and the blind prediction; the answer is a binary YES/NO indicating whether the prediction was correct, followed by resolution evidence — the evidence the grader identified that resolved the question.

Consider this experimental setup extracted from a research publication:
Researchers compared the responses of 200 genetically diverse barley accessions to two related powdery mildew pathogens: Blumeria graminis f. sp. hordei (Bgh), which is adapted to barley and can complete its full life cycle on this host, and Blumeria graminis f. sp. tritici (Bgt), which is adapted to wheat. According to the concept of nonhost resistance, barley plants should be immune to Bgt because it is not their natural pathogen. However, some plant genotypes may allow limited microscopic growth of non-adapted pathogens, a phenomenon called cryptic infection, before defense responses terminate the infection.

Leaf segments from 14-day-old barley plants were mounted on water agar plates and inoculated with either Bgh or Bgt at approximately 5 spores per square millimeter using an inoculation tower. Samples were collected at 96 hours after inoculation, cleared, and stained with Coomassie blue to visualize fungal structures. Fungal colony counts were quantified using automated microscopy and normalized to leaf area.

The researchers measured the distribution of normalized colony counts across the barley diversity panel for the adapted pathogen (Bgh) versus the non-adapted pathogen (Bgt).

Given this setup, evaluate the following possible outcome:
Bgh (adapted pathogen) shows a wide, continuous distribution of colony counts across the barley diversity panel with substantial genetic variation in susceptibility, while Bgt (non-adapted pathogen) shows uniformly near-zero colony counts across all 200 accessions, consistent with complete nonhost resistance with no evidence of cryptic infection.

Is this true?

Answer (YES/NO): NO